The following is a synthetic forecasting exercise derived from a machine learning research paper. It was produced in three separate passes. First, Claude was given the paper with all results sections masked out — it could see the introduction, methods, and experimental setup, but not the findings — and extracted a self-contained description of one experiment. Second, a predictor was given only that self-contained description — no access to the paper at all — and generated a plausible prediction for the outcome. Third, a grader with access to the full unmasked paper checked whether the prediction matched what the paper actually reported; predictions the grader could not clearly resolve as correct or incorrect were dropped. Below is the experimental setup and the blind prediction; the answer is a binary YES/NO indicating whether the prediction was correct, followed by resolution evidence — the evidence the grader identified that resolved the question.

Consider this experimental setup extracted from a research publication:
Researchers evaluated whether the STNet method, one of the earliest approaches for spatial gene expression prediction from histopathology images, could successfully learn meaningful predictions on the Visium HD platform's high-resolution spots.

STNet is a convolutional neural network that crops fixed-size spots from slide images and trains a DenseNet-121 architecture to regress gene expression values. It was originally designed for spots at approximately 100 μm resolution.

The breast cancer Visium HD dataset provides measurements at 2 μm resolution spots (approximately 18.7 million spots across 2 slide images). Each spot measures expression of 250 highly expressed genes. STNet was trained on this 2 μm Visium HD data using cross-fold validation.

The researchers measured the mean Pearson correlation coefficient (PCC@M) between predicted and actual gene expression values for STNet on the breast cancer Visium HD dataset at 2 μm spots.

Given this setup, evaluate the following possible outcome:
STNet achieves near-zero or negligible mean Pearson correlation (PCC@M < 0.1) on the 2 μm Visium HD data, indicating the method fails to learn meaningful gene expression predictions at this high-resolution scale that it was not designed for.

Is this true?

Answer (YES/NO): YES